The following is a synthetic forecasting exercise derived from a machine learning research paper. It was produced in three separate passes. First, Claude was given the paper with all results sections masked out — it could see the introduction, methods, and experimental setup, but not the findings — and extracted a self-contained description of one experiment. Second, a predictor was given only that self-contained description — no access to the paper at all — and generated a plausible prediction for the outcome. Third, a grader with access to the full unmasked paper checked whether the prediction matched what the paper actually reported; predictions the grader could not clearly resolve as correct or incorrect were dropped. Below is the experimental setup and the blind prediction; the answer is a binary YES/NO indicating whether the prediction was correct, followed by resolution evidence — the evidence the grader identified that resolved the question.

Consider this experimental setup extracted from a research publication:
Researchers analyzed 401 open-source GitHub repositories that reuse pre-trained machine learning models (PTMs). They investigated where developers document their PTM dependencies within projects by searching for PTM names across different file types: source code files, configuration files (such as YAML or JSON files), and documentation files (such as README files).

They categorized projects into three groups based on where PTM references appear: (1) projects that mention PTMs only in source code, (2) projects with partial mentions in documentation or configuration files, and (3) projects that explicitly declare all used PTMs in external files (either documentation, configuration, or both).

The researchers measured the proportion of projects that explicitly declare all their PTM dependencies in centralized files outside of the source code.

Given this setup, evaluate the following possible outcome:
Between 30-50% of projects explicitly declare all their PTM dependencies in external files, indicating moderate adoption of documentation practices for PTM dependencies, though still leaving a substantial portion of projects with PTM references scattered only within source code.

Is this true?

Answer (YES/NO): NO